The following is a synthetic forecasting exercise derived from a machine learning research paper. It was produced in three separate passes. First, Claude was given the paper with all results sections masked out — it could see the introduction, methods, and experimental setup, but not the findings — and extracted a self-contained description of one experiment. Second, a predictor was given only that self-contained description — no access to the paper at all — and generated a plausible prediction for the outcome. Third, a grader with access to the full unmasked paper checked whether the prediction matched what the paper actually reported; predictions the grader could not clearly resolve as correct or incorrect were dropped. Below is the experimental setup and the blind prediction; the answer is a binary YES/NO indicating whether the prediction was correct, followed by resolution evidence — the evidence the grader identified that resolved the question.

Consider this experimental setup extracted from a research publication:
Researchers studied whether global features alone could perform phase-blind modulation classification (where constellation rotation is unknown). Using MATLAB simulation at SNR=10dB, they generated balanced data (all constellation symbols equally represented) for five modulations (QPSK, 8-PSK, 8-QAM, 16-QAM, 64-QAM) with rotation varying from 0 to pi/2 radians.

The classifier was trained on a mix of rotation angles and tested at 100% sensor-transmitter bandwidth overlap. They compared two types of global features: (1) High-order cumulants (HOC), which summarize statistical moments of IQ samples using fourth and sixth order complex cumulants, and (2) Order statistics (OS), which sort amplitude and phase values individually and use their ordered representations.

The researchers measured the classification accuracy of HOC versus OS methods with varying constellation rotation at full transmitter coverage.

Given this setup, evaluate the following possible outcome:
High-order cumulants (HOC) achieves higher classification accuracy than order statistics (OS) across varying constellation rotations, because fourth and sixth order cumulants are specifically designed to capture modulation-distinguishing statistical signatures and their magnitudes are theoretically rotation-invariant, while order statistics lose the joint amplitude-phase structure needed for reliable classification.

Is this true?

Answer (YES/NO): YES